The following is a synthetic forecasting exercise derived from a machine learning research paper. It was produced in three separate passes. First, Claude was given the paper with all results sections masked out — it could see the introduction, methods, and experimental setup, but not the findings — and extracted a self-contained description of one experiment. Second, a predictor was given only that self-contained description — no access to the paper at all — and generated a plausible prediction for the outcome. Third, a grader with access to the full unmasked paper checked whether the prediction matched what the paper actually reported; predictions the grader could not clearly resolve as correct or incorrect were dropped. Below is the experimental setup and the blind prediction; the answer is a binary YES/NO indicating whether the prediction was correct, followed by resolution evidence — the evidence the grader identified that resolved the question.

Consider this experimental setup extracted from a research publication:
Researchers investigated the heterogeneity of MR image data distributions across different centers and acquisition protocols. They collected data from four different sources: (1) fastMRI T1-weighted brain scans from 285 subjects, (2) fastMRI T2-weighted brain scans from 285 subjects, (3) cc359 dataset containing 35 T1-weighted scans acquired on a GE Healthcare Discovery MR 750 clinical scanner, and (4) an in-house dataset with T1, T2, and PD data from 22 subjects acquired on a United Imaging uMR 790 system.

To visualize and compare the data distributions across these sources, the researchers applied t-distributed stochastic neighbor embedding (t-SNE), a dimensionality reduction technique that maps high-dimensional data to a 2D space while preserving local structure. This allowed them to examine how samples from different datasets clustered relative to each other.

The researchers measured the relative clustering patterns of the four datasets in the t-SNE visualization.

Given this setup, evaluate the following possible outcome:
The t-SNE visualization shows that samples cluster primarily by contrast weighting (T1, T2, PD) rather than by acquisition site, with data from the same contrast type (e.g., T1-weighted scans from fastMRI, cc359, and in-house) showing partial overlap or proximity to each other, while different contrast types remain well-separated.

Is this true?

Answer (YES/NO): NO